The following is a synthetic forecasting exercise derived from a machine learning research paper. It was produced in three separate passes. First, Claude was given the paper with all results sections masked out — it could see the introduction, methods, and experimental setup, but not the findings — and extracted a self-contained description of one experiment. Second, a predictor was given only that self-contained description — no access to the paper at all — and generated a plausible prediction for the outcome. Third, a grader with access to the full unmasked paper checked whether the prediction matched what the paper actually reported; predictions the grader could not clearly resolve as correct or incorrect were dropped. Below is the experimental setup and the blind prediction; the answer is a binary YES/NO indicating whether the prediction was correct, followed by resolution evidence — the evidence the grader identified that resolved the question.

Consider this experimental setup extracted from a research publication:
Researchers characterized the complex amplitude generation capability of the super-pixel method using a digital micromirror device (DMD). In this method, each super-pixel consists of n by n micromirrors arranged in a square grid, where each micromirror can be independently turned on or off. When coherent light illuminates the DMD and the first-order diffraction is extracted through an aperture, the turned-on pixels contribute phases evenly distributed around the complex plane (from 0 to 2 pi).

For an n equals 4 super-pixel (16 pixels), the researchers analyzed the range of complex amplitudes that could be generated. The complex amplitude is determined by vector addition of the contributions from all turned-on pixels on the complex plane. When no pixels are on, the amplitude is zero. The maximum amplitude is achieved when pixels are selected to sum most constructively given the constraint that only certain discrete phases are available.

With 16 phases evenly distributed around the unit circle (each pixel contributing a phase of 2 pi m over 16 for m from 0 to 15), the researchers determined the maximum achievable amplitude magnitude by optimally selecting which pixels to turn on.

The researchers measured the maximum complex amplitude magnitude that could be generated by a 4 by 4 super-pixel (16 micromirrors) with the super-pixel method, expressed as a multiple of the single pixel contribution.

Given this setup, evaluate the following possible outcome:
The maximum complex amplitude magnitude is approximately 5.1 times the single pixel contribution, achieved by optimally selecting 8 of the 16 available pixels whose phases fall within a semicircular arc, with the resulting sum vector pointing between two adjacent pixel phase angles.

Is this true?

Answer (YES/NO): NO